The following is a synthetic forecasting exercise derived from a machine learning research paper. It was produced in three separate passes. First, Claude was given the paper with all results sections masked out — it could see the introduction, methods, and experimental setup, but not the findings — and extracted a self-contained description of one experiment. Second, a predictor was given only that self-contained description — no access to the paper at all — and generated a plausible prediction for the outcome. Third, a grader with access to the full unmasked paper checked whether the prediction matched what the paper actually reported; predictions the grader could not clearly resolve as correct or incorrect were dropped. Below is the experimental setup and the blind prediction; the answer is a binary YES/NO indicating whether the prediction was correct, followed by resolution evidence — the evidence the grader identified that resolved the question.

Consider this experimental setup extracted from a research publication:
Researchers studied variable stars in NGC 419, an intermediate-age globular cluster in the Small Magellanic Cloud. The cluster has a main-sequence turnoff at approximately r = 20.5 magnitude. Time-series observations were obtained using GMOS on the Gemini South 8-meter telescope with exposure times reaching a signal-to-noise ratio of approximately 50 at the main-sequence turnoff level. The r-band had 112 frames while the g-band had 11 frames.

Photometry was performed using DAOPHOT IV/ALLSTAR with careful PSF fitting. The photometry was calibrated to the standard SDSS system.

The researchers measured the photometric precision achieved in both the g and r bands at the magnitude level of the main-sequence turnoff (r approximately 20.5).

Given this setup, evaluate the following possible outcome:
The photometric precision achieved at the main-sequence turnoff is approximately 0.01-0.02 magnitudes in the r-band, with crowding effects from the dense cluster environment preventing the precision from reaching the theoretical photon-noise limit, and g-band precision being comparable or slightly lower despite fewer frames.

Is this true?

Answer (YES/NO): NO